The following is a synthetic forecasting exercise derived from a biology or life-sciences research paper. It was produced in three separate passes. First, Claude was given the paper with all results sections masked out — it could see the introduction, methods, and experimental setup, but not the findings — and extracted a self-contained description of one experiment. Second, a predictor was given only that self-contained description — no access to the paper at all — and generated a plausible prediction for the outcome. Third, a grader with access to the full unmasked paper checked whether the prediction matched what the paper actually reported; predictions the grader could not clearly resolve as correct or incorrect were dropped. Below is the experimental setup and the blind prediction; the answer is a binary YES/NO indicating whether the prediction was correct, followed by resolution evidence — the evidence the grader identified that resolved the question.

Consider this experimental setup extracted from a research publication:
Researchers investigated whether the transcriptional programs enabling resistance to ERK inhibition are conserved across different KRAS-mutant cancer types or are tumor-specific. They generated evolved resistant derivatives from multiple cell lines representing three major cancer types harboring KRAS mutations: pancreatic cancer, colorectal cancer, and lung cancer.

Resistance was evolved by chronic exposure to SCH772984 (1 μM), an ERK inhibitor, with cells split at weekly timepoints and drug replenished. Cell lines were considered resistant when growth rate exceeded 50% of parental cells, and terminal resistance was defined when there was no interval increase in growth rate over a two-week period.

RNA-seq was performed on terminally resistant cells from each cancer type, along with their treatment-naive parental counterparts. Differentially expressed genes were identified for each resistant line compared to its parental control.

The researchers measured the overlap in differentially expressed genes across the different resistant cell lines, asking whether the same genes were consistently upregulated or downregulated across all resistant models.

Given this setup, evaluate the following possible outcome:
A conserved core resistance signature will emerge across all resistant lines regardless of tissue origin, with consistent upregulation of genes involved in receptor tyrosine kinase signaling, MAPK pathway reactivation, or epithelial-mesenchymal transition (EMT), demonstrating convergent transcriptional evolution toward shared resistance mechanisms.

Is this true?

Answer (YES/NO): NO